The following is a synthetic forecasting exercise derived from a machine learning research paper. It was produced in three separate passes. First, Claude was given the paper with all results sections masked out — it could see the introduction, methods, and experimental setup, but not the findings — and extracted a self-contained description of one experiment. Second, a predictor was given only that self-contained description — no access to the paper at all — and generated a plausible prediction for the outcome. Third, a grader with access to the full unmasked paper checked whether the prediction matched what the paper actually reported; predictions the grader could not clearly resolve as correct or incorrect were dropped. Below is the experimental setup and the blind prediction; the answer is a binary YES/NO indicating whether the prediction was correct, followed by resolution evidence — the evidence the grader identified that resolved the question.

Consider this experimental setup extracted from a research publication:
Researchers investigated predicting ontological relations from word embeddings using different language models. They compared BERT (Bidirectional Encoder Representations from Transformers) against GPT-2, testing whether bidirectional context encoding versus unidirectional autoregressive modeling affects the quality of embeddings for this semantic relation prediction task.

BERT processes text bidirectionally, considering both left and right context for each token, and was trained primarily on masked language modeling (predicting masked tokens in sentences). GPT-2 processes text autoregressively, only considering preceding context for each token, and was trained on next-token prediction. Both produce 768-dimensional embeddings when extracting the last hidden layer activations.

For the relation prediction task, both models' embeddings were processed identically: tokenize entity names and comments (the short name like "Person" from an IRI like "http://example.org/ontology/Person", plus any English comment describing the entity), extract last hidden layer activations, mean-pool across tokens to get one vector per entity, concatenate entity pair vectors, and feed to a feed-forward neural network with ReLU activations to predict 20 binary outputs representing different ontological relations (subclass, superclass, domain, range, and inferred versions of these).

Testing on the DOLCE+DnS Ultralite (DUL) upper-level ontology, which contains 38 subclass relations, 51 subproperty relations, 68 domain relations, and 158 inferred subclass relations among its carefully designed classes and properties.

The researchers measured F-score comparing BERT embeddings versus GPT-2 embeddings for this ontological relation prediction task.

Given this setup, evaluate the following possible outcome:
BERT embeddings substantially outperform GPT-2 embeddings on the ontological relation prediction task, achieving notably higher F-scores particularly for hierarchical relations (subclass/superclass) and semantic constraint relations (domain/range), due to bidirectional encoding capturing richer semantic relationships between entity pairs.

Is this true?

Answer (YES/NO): NO